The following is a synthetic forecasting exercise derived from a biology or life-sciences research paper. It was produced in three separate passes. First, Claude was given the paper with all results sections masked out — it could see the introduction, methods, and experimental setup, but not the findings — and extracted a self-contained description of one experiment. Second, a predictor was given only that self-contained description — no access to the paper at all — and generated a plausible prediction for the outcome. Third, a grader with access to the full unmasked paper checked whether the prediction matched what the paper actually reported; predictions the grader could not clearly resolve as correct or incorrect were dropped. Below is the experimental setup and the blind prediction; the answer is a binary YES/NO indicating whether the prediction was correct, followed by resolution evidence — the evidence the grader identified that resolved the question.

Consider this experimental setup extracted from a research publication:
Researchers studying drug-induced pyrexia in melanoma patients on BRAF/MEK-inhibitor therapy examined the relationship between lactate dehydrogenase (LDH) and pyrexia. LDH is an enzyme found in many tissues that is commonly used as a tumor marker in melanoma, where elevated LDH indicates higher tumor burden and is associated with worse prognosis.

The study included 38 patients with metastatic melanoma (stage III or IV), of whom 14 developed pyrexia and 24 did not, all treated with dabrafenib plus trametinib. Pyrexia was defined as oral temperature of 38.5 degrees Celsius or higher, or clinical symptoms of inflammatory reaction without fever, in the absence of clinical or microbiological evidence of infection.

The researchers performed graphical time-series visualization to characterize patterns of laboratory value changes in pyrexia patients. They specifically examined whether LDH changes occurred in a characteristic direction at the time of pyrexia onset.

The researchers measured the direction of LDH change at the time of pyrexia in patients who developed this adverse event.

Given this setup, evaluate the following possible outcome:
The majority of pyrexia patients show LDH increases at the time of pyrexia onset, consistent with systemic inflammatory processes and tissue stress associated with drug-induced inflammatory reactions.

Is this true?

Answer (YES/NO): YES